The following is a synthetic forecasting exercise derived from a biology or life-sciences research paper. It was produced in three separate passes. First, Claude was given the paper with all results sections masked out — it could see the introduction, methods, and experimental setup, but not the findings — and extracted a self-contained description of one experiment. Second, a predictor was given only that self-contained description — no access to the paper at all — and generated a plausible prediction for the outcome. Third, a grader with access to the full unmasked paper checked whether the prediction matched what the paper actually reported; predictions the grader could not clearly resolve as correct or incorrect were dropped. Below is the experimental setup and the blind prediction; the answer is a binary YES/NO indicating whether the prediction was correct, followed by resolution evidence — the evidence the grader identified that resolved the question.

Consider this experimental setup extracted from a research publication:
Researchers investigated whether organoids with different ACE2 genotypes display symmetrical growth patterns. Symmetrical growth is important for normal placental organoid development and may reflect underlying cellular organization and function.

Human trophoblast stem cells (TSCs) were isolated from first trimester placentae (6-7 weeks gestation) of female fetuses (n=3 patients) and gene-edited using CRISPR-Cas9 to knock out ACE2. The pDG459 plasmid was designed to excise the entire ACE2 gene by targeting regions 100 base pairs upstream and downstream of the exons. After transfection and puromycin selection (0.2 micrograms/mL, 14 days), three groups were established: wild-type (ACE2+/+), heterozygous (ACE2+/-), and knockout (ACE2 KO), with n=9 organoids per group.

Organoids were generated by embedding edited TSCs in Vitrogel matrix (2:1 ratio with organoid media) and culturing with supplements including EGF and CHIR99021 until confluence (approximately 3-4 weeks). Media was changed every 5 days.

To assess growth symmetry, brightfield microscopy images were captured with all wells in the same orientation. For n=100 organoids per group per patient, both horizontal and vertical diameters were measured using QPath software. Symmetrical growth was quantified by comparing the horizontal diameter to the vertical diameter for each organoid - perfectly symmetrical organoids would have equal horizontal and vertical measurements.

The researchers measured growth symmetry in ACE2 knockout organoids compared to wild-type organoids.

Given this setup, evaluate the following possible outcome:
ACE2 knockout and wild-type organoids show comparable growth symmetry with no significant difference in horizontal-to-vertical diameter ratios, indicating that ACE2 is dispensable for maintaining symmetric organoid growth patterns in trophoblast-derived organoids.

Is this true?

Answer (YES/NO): NO